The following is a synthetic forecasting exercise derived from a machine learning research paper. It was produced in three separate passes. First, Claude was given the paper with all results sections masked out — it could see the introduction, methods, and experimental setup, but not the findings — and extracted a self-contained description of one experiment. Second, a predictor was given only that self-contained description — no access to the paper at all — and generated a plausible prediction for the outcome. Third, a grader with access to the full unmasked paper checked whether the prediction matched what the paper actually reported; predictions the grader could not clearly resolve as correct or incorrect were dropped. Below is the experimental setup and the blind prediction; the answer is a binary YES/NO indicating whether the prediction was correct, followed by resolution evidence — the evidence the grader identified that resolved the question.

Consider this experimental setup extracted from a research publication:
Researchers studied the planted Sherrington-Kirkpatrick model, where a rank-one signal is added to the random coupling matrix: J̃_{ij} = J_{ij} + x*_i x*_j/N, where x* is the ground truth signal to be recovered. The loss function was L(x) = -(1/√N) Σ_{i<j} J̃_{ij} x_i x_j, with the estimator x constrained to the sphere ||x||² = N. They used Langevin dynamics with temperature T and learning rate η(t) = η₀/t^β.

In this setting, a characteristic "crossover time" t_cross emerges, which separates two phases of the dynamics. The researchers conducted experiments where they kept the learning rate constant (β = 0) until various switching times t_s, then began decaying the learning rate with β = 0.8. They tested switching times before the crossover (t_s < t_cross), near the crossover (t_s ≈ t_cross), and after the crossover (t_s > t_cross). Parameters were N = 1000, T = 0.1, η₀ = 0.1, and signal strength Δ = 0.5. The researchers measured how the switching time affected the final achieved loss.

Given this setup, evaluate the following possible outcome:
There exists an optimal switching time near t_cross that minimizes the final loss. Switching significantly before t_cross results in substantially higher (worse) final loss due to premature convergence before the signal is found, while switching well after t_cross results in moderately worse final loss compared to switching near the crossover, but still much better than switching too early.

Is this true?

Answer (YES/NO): NO